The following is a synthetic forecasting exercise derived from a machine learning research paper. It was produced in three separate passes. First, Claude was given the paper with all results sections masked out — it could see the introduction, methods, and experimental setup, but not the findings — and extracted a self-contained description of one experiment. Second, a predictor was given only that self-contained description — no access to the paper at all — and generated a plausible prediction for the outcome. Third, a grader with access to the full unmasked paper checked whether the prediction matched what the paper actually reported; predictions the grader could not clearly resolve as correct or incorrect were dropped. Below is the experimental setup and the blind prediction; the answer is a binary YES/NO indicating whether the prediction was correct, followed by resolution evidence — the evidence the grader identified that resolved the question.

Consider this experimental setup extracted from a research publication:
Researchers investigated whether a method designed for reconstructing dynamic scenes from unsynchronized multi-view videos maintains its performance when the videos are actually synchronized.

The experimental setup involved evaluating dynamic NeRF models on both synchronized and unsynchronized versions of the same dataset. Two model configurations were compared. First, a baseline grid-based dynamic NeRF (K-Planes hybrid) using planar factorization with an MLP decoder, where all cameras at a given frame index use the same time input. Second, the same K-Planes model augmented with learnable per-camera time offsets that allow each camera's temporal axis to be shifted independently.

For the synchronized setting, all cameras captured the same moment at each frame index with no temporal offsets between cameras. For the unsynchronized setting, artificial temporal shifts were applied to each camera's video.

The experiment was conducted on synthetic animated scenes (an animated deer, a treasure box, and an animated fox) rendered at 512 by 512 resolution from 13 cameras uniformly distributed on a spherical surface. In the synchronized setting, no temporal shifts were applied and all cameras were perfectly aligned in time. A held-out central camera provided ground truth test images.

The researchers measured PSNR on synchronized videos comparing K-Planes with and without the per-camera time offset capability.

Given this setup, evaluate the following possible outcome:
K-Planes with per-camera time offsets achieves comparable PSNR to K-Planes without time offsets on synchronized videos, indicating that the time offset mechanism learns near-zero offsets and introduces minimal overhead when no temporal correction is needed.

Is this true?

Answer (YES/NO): NO